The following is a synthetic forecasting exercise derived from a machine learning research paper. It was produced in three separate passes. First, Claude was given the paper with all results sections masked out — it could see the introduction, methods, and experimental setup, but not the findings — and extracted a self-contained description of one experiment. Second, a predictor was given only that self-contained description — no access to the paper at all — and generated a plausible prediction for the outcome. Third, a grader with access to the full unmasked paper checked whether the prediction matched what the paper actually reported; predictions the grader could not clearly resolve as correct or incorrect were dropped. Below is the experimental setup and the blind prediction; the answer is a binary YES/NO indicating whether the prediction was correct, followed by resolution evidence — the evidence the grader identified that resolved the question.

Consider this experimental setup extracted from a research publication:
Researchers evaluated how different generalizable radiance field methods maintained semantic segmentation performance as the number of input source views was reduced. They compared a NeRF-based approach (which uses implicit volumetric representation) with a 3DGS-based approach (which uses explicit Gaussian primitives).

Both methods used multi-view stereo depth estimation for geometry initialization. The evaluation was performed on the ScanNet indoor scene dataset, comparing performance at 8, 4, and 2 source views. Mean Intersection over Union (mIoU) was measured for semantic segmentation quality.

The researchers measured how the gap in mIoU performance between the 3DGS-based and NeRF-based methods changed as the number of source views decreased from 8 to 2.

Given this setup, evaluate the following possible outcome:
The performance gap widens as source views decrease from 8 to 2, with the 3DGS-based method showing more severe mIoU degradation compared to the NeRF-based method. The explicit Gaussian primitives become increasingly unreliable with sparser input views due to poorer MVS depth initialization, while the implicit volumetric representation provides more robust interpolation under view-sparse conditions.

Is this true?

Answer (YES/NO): NO